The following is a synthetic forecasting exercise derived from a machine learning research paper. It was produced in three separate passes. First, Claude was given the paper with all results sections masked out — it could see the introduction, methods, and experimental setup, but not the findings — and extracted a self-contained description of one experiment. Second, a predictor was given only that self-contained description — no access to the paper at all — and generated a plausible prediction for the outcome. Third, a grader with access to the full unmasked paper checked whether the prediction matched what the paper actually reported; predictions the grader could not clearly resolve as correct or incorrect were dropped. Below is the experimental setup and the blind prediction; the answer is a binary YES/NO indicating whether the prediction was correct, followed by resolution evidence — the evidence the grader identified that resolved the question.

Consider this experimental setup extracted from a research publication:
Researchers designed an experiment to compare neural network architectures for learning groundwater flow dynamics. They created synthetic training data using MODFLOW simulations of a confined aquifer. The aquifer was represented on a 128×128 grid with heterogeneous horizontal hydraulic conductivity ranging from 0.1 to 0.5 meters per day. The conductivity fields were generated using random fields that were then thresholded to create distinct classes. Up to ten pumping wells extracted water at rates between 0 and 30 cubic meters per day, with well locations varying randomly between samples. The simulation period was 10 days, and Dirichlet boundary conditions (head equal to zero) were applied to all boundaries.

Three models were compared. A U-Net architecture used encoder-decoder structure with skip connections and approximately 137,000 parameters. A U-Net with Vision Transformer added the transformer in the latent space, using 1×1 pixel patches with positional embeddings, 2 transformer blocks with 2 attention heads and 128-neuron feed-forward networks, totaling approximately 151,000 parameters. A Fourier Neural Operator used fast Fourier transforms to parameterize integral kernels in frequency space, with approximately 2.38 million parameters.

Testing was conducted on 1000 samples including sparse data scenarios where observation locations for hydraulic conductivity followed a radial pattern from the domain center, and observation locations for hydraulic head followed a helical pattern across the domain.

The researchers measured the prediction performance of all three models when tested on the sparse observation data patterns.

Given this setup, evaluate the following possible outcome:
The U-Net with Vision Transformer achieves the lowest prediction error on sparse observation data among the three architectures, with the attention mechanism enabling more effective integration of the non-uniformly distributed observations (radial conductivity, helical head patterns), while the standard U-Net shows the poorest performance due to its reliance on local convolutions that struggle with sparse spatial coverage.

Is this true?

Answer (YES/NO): NO